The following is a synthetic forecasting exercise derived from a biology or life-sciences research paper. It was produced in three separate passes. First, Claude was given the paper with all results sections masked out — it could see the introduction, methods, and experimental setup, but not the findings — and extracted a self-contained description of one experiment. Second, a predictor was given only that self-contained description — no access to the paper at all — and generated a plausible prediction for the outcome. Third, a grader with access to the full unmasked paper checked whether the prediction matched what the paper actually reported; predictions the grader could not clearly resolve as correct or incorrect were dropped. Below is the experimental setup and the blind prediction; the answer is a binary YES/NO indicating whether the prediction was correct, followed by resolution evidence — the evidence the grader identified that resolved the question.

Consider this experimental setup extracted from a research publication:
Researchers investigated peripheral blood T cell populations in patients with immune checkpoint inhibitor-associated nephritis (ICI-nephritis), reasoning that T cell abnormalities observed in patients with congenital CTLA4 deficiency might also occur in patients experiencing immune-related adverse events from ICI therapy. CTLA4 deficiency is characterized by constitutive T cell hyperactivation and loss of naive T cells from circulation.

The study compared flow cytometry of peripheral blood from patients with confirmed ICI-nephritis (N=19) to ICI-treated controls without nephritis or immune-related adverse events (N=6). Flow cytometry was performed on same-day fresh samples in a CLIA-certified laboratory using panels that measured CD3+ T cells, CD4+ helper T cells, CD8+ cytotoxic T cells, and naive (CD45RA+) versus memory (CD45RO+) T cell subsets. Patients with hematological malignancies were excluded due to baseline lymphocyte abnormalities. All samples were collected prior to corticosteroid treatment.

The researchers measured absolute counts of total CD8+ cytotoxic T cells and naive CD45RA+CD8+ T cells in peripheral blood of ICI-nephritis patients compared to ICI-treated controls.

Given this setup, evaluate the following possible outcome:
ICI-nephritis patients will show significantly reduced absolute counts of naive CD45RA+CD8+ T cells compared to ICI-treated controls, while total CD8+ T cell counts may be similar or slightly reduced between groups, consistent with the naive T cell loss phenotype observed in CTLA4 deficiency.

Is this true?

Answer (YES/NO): NO